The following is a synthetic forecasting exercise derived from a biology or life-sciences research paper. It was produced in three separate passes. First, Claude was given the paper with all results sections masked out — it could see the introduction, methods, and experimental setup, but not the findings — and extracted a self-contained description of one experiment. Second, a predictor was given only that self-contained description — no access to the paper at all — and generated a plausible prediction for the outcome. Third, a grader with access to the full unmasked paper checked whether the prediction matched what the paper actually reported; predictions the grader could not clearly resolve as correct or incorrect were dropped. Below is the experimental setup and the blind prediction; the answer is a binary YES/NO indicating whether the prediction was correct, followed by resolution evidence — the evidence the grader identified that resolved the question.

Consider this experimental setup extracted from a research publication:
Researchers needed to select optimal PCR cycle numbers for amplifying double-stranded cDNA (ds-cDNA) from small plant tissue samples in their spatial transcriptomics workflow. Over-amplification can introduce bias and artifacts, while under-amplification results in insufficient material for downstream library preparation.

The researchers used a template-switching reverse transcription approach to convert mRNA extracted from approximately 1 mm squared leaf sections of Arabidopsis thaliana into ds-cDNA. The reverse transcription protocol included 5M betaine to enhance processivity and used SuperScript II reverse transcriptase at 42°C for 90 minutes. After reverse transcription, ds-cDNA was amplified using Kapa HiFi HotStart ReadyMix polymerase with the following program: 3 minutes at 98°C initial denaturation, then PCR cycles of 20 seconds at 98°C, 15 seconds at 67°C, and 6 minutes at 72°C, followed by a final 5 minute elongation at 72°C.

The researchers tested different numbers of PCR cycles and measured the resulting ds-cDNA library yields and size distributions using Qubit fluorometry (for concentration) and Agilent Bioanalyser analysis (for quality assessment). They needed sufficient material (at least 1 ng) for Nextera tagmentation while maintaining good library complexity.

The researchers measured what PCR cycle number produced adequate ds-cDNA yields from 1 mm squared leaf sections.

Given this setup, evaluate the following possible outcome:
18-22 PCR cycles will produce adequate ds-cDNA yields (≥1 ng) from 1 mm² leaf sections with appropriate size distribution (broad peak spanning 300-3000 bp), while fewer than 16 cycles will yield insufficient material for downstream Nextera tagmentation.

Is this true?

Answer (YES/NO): NO